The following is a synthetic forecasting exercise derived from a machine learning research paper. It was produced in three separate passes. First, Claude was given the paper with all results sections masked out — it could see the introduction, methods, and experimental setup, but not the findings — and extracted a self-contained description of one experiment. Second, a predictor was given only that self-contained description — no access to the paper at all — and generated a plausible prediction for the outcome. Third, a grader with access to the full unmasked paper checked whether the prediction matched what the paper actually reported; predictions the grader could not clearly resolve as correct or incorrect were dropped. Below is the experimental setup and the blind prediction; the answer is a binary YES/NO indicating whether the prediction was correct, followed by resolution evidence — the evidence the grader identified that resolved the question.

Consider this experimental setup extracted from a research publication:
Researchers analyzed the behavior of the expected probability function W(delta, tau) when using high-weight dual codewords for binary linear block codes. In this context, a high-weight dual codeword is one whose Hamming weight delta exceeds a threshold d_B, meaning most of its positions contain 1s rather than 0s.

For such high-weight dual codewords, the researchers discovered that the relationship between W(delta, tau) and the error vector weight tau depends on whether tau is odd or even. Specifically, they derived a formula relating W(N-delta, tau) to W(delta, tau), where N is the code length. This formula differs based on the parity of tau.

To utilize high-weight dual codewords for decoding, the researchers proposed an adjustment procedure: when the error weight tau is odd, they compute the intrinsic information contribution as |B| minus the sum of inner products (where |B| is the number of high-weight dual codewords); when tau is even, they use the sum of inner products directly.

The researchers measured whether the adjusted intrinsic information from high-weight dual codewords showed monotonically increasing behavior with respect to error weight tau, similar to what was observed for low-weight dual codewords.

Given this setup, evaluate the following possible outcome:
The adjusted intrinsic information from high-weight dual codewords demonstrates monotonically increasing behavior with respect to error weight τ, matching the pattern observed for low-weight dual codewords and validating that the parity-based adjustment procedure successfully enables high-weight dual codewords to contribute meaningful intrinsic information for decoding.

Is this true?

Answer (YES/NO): YES